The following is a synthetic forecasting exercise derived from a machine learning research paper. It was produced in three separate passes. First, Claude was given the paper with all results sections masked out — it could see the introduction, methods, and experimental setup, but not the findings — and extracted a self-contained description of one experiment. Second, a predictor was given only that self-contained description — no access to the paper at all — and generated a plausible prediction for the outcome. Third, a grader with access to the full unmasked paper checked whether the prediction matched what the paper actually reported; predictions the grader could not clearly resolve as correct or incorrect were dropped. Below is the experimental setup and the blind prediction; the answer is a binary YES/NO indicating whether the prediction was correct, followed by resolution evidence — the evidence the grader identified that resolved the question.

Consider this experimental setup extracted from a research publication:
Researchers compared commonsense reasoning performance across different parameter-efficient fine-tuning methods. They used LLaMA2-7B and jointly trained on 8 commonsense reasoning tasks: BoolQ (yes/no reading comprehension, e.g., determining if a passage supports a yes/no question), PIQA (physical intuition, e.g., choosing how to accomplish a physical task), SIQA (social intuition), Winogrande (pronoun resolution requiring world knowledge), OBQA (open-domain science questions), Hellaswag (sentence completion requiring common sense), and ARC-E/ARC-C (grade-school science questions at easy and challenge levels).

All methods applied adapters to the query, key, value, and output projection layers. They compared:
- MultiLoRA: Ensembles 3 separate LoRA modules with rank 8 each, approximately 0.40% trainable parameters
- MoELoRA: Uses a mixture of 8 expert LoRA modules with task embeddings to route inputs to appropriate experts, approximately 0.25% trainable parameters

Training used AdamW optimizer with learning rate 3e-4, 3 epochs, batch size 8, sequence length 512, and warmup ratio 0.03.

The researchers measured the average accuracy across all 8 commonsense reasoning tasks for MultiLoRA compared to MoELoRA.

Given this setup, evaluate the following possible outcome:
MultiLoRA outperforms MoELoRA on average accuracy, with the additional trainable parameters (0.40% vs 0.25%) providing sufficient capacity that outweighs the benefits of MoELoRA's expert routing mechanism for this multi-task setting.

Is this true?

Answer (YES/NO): NO